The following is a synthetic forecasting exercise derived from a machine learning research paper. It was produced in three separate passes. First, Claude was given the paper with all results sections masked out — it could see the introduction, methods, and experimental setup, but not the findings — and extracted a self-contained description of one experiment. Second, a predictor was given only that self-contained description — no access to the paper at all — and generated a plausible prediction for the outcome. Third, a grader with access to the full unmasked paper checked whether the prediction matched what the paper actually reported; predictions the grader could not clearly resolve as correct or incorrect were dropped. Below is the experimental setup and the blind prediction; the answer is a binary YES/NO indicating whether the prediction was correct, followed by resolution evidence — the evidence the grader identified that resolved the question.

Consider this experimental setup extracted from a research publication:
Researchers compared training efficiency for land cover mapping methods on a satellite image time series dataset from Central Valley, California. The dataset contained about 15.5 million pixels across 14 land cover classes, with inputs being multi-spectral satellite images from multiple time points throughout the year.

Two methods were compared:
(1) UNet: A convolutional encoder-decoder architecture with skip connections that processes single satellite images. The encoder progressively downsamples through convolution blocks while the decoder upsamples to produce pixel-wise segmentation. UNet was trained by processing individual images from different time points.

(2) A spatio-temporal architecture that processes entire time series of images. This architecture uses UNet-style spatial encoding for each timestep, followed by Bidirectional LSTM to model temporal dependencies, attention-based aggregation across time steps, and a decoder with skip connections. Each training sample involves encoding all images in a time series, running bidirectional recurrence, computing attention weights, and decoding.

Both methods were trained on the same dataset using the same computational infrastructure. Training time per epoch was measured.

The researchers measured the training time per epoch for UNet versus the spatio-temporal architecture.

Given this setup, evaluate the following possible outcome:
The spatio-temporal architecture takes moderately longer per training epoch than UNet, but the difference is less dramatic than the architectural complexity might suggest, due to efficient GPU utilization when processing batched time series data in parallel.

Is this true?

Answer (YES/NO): NO